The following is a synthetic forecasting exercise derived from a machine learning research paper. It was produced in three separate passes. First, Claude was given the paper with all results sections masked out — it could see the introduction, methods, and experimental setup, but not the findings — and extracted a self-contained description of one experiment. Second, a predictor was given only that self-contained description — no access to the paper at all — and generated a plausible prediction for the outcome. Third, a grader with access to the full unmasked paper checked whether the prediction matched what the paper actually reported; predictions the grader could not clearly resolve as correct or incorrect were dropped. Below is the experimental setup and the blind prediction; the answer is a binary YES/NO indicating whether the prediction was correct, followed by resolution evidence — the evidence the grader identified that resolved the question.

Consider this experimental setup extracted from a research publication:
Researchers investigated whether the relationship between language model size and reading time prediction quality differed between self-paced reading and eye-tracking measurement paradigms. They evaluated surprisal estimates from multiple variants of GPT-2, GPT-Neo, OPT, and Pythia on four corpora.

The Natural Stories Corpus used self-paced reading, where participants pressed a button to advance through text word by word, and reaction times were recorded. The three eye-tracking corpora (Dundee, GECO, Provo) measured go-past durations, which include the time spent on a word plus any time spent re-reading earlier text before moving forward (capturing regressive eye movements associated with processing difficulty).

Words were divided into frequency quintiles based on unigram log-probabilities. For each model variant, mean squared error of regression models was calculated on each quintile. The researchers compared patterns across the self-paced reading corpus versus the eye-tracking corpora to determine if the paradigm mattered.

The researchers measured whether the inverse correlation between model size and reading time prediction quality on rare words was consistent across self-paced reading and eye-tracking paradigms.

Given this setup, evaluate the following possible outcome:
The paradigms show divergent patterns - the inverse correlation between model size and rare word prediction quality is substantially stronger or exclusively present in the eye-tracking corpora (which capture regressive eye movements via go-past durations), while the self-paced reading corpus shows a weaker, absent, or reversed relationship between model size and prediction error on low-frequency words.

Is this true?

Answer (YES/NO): NO